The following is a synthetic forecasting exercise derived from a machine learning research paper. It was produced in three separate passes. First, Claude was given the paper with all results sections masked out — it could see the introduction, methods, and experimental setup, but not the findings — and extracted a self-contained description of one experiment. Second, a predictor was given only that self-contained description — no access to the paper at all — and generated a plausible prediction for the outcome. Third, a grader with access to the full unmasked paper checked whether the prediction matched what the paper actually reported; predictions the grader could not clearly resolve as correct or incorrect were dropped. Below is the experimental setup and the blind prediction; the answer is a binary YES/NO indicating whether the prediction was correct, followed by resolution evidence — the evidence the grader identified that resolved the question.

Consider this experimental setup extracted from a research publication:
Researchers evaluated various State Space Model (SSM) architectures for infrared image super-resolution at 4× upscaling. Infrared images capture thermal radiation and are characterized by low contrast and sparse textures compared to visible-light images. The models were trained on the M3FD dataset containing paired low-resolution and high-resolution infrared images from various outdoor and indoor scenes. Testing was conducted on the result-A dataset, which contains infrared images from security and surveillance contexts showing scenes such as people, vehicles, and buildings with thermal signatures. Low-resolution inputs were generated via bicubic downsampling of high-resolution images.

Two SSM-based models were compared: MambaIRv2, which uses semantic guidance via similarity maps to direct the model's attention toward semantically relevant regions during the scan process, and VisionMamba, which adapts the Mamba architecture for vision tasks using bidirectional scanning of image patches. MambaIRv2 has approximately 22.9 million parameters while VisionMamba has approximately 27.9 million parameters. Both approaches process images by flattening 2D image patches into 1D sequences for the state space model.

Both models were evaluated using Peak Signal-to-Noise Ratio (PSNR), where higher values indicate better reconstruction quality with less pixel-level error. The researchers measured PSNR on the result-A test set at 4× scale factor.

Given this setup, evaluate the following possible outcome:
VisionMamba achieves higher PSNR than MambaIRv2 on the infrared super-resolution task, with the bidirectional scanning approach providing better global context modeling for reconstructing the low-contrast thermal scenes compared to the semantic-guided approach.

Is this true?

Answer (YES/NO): YES